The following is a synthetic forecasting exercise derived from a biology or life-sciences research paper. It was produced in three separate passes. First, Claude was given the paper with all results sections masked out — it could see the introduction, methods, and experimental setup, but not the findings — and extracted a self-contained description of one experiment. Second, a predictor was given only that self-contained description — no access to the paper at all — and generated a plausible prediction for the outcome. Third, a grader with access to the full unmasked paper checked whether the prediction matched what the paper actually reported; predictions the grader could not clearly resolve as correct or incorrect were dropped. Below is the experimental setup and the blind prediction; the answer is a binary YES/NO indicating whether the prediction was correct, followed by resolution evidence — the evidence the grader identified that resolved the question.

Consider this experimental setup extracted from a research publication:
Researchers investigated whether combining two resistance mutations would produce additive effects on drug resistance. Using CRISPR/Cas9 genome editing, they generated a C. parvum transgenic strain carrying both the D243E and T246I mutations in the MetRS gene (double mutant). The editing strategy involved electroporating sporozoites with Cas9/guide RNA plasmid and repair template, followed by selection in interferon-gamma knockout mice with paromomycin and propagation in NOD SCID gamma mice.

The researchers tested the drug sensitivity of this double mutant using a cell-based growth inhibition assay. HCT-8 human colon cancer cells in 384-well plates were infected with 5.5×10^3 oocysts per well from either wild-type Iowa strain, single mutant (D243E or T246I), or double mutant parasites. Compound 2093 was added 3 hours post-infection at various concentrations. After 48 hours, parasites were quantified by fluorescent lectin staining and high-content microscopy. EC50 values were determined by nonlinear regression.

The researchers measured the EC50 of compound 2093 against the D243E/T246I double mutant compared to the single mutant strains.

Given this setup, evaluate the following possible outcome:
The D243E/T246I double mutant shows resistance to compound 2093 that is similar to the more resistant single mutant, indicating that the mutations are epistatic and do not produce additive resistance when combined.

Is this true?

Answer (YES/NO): YES